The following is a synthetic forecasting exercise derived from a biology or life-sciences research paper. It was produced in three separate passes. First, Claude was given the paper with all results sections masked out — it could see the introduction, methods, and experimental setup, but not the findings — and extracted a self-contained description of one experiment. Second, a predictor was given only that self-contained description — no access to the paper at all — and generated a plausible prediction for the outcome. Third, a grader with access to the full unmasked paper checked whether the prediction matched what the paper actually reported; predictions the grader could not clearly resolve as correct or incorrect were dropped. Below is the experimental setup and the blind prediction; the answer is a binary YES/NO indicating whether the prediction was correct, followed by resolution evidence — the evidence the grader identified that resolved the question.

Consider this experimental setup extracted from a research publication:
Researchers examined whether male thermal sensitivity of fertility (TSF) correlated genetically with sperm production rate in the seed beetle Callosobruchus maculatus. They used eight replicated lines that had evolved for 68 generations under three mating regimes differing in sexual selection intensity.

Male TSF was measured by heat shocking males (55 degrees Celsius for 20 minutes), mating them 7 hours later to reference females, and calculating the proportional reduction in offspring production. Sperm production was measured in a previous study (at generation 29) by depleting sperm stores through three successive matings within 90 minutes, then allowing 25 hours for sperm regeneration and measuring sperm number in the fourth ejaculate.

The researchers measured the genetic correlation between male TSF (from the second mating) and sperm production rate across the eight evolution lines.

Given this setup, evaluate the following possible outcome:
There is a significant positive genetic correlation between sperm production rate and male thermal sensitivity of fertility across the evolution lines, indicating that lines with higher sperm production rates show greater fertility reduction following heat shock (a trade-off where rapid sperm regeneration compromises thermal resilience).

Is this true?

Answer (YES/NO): NO